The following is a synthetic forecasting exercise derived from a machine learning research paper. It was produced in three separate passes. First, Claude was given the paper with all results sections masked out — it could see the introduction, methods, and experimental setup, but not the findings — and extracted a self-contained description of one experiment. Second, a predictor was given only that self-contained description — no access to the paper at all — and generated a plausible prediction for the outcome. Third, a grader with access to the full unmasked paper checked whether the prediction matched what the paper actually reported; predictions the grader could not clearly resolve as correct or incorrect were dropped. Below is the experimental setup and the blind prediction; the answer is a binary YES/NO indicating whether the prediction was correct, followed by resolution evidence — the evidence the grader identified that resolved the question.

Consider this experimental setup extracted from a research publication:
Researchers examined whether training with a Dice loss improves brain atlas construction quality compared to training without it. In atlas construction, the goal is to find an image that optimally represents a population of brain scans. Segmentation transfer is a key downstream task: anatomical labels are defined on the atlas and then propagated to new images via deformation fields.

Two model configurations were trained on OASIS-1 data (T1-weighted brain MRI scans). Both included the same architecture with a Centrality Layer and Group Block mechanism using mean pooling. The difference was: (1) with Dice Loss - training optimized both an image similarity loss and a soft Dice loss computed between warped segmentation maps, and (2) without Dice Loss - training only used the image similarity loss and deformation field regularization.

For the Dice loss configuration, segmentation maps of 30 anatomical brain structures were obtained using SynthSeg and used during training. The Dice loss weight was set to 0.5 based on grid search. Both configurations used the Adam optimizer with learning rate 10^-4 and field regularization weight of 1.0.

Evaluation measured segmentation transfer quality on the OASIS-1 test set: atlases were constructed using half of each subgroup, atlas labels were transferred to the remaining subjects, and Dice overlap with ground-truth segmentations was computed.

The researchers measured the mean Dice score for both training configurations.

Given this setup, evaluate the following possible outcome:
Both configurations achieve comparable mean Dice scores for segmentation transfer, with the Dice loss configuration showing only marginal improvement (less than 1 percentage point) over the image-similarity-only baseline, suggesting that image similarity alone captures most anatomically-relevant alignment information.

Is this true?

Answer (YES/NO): NO